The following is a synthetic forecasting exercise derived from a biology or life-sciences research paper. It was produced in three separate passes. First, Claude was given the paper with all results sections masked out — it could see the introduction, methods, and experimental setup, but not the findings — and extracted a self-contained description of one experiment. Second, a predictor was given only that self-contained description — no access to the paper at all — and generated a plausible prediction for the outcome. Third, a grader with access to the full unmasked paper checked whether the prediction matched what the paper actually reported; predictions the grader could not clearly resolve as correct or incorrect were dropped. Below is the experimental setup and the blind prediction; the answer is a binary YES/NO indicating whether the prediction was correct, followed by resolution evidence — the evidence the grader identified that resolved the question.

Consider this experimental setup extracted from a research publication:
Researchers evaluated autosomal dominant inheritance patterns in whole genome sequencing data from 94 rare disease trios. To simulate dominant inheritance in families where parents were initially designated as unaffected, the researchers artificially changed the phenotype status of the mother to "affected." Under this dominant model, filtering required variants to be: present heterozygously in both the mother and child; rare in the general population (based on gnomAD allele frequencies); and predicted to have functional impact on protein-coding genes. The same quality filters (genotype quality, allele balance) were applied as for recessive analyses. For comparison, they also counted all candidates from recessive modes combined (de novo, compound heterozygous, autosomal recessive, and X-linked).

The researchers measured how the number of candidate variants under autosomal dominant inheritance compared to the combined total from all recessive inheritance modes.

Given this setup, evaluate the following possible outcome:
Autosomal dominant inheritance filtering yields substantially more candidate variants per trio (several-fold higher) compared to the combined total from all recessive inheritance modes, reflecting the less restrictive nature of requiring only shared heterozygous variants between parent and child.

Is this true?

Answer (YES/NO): YES